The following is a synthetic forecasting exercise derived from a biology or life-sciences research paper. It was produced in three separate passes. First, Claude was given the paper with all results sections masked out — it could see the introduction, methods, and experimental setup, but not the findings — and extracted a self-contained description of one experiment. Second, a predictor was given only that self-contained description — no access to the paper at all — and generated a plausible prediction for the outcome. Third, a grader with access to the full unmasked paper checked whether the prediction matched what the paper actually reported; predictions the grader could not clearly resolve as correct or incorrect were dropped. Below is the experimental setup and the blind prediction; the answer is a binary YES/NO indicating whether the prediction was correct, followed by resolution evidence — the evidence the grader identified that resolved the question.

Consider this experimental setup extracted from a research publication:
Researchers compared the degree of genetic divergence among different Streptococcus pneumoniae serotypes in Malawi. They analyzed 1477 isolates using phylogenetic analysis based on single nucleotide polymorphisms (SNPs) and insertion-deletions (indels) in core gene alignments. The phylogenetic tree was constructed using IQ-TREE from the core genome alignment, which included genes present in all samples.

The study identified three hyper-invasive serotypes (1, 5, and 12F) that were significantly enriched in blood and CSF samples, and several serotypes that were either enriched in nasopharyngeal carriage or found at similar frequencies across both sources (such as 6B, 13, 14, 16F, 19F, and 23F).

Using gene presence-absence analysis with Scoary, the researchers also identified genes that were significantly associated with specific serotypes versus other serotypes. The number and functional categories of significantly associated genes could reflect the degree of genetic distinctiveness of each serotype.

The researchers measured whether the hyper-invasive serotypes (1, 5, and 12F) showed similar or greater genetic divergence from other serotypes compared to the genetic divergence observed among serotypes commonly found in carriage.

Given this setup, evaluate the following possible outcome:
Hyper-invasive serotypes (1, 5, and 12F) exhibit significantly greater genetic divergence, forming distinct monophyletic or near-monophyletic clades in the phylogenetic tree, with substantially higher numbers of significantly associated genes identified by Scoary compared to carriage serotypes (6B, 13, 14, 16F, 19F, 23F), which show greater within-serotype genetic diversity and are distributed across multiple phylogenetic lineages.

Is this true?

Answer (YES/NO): YES